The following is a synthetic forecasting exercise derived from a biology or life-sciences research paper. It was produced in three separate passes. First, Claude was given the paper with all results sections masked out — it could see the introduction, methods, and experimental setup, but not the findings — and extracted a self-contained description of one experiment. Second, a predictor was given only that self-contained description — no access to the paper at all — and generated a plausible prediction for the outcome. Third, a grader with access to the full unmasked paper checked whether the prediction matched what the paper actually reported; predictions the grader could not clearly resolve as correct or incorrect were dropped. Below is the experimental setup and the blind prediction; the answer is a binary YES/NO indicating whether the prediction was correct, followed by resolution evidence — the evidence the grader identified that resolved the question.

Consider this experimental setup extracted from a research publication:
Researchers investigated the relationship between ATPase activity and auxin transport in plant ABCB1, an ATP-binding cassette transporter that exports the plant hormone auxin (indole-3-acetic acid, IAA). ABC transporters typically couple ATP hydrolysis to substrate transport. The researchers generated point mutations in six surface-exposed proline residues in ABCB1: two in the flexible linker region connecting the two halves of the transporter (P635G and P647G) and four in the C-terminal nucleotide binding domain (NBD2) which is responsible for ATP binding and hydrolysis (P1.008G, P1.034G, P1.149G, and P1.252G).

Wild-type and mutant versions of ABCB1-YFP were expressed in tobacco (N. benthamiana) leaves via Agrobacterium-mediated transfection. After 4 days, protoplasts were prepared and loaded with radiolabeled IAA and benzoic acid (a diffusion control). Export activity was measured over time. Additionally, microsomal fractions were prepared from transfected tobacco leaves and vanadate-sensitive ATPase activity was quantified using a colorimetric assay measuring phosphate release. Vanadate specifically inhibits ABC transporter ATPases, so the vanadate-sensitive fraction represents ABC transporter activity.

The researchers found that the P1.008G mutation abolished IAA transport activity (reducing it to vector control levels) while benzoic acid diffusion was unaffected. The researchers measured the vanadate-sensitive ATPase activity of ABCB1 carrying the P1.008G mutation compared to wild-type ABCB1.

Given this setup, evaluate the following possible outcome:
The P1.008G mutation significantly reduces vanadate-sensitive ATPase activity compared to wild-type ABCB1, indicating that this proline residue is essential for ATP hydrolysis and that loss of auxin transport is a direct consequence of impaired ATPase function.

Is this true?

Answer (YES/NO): NO